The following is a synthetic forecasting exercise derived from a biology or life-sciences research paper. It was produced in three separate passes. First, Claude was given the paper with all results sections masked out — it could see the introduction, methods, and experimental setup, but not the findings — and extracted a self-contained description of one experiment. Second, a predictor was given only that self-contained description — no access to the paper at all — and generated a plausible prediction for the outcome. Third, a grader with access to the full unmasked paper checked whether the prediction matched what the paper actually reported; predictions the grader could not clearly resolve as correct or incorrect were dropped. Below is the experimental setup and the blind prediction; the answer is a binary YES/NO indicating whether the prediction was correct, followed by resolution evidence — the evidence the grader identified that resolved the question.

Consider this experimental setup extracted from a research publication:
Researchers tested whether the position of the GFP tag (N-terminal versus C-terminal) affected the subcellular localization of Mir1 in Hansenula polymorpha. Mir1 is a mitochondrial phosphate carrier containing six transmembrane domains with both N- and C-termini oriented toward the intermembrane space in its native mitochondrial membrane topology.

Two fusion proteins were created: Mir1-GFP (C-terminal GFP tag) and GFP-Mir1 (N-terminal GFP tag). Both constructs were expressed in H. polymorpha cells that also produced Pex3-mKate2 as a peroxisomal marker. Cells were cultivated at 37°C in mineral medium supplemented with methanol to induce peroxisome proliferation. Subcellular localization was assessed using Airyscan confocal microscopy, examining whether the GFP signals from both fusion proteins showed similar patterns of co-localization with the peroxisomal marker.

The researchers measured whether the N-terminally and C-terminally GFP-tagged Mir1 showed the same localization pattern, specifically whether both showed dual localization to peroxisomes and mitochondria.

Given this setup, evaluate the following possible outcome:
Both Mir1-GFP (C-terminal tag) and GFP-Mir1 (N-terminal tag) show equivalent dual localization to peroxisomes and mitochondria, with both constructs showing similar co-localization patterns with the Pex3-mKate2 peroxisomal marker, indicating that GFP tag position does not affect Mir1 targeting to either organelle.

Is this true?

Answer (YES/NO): NO